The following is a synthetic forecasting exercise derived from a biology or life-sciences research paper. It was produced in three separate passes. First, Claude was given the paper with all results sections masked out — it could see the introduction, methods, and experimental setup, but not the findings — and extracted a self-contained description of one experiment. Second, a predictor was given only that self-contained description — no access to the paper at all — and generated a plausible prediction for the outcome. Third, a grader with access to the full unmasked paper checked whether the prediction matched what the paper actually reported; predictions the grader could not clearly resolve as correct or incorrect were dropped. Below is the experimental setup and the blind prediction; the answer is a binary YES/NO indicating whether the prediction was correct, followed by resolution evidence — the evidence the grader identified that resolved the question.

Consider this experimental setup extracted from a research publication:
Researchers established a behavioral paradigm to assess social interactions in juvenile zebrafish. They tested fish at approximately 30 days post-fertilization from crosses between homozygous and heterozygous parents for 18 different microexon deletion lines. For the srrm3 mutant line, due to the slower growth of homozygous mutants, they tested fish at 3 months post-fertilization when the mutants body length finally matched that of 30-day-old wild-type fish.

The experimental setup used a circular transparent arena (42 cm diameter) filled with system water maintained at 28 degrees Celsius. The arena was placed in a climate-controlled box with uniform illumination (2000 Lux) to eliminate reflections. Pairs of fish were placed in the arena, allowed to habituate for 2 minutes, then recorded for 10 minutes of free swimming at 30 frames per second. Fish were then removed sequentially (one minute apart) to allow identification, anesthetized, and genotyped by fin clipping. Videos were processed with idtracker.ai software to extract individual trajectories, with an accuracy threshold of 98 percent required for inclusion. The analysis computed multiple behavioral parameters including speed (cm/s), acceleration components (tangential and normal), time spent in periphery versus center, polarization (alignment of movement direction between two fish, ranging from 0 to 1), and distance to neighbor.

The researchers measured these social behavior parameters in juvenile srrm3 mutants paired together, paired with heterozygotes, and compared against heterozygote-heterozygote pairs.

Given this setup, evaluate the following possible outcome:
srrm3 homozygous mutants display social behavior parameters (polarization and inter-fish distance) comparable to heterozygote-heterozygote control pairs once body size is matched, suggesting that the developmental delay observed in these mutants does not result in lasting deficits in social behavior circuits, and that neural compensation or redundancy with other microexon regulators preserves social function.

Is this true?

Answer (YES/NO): NO